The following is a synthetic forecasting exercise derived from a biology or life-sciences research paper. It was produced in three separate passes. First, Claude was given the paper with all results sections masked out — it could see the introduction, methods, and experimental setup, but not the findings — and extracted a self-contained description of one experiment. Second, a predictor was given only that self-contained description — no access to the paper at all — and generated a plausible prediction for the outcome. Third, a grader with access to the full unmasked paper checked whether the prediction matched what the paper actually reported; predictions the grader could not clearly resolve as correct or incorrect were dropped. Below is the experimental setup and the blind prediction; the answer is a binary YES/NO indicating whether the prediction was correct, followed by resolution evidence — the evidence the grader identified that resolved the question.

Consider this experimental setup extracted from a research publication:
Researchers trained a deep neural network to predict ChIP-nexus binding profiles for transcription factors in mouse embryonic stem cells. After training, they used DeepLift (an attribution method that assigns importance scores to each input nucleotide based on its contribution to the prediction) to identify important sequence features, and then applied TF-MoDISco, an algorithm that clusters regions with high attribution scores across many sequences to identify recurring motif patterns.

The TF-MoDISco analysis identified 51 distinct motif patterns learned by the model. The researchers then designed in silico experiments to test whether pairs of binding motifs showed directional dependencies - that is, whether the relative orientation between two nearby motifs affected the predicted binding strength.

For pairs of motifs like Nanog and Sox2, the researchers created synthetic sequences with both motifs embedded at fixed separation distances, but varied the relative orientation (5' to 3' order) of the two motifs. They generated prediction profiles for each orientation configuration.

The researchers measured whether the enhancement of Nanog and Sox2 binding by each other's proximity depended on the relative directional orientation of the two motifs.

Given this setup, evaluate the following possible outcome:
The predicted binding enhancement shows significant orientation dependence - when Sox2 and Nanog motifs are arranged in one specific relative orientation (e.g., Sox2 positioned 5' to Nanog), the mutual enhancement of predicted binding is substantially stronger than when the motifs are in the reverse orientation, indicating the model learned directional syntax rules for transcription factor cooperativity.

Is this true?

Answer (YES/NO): YES